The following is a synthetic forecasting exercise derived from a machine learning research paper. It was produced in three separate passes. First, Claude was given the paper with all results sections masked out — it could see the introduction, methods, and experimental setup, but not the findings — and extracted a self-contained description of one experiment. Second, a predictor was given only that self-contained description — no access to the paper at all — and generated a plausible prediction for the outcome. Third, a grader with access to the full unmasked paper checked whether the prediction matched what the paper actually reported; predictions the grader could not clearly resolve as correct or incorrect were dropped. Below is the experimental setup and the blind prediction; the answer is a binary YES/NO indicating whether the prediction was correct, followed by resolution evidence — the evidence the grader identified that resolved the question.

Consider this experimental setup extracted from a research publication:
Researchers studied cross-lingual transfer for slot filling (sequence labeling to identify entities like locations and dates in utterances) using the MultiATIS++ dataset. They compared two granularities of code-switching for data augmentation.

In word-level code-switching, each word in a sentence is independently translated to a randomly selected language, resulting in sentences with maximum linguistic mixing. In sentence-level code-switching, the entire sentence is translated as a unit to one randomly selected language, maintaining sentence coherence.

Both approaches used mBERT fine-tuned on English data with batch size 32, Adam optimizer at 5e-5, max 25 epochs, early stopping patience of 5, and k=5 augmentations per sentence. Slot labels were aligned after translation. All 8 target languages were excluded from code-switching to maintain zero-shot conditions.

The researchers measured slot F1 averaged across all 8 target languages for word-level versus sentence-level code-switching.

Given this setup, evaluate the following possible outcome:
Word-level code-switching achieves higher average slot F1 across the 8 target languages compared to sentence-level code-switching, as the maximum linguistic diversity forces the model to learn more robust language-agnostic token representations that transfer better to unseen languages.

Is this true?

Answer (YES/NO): NO